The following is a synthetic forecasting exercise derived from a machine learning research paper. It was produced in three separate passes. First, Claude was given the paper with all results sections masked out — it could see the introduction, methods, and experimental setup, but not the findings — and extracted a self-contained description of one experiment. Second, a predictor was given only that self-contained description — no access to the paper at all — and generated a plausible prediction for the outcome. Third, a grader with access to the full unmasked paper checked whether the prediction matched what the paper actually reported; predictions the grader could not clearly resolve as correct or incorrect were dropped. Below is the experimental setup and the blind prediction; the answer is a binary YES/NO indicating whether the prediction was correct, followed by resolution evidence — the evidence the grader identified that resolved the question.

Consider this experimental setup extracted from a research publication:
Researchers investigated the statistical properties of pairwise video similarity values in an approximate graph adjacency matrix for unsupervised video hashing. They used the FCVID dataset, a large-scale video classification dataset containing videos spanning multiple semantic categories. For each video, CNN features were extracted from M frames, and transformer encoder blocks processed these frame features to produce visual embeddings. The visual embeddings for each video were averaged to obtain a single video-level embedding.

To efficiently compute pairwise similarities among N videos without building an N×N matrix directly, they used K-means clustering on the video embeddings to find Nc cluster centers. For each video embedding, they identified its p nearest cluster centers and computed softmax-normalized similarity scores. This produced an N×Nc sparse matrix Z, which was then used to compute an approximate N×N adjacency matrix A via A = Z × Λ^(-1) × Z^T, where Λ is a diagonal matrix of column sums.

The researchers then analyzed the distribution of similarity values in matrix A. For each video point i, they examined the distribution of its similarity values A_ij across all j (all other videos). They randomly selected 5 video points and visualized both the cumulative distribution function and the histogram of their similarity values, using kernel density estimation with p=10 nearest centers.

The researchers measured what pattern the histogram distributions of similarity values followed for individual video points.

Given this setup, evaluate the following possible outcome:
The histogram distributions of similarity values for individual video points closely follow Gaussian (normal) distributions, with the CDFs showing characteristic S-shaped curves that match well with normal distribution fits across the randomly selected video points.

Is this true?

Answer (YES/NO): YES